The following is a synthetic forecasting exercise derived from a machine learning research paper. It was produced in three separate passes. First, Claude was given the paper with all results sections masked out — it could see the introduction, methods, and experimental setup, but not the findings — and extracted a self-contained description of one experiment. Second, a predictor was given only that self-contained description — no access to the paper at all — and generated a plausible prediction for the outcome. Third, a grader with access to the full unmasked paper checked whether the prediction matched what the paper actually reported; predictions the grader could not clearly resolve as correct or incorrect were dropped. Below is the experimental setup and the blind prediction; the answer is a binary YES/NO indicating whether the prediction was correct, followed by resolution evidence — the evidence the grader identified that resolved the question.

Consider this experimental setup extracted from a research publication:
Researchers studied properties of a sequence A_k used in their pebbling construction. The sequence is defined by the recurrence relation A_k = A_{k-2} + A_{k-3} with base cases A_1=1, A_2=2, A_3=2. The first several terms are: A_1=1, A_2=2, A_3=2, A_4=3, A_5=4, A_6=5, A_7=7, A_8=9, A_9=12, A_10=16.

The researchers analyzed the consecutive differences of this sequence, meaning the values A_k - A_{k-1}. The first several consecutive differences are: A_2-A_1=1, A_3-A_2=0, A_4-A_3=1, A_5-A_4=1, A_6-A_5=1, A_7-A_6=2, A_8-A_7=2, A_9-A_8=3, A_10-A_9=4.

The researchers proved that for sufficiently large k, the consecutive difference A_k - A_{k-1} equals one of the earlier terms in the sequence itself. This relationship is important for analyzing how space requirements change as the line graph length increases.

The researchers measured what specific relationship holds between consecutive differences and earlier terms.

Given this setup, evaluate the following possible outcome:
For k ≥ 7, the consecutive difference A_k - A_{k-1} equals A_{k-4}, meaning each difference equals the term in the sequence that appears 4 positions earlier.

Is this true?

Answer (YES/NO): NO